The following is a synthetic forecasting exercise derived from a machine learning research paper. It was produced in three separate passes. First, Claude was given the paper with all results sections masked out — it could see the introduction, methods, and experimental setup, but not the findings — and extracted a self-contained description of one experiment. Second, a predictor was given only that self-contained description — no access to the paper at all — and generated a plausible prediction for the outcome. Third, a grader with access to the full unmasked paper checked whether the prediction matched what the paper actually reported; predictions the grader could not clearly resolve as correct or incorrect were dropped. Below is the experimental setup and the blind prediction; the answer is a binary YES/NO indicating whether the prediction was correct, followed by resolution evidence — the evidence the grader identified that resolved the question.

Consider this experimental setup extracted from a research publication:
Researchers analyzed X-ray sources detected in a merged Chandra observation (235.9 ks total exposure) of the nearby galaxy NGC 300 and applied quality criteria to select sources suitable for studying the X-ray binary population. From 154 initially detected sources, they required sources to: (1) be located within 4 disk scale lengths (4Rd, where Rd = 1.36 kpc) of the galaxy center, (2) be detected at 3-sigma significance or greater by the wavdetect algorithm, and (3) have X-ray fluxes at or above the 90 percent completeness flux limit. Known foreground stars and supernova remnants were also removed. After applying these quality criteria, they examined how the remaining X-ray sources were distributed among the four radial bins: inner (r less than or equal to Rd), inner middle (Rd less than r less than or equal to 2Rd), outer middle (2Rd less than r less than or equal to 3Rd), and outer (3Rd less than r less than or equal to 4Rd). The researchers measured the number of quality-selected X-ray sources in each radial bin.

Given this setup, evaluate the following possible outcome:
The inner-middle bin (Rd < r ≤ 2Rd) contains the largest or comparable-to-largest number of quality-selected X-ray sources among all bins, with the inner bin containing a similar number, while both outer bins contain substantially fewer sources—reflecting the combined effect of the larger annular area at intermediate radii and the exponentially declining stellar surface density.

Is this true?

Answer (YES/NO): NO